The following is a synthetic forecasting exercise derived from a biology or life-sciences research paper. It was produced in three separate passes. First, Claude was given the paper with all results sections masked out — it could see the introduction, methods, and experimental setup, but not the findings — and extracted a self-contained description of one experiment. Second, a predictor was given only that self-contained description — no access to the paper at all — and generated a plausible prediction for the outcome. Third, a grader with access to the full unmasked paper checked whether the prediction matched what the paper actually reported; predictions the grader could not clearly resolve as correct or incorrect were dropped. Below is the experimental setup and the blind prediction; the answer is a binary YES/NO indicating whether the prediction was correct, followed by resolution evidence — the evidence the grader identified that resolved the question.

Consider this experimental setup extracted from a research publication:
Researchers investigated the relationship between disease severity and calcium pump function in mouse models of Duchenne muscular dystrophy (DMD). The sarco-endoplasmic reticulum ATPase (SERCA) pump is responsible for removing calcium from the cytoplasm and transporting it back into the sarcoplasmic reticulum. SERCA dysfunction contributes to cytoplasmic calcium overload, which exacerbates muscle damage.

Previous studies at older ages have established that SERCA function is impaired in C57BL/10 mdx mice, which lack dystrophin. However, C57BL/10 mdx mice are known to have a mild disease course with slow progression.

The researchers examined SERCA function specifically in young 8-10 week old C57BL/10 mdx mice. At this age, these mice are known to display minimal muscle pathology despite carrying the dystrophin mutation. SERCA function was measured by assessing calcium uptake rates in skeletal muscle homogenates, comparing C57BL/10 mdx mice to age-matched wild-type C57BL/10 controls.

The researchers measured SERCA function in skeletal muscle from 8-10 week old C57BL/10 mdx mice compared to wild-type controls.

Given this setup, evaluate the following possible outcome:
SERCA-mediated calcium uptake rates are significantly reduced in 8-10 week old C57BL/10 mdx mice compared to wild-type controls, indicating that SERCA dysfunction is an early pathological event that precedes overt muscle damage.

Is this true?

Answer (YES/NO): YES